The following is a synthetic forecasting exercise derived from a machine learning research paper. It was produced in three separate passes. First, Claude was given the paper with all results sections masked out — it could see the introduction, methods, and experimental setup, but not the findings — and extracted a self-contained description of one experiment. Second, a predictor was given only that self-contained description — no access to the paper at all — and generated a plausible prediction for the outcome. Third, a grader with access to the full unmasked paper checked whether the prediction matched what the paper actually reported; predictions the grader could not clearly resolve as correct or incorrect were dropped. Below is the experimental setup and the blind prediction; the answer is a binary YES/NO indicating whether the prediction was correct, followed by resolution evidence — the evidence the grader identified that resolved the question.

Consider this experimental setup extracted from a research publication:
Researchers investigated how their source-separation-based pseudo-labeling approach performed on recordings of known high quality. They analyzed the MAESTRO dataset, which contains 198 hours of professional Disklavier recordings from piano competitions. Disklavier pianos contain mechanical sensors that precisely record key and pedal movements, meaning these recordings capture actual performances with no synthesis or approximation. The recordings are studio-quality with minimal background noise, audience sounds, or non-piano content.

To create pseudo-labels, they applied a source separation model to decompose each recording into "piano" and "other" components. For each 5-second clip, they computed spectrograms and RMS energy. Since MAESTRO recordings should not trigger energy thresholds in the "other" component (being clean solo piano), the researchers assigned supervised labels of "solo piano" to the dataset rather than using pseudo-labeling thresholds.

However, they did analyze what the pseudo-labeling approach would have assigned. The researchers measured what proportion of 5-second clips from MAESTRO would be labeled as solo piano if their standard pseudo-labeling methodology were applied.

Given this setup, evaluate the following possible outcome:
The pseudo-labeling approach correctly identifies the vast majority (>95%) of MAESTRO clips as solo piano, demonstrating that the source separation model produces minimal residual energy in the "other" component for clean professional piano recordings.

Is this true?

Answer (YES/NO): YES